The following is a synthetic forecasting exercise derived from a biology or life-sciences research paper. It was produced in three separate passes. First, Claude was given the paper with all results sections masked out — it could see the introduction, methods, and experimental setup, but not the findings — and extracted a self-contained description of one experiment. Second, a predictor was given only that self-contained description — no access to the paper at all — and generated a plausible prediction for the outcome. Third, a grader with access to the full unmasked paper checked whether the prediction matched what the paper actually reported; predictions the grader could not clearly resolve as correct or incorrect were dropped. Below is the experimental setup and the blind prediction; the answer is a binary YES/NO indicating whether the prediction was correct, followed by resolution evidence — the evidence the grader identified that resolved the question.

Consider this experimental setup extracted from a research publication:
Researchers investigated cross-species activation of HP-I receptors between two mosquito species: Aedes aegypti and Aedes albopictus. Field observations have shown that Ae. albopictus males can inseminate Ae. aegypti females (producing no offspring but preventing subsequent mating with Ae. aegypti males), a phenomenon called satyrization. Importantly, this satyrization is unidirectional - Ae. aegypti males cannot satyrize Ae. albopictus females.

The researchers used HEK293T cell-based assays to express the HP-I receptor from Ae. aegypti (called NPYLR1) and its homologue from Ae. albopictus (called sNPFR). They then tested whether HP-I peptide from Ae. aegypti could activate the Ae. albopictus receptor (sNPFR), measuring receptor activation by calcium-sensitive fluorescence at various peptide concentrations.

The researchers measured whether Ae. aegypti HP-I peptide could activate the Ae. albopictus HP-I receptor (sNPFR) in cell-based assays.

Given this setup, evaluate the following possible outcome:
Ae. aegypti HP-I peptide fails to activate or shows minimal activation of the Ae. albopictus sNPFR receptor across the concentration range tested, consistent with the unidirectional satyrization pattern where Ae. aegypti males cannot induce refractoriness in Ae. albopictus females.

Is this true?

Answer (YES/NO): YES